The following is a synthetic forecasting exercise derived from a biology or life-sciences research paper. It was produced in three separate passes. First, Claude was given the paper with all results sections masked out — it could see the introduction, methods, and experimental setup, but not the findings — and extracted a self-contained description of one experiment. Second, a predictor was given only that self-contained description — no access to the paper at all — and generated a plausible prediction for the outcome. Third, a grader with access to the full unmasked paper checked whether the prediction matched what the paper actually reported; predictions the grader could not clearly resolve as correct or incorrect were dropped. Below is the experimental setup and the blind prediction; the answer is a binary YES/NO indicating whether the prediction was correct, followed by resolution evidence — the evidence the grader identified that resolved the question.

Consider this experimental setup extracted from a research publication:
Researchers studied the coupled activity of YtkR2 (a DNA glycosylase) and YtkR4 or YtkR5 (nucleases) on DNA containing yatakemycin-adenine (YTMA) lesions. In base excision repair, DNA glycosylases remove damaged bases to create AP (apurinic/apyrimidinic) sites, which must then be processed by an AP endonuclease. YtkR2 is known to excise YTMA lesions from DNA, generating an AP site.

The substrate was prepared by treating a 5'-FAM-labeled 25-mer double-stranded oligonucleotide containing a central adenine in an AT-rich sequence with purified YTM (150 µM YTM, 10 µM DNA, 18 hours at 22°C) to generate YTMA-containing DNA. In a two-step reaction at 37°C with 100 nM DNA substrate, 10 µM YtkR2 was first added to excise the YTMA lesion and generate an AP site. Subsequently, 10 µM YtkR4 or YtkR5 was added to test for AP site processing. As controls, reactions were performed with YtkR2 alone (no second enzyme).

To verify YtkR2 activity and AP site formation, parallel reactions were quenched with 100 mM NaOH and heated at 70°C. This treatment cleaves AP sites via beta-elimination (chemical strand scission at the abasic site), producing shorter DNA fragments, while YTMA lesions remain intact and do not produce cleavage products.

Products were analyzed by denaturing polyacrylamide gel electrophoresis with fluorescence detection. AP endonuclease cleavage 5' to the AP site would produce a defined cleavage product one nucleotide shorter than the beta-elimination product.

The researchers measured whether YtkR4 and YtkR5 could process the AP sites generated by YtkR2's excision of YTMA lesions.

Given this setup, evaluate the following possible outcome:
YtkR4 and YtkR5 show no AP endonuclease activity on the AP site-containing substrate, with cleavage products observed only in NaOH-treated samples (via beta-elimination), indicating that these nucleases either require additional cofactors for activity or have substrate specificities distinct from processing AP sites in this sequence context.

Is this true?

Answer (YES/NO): NO